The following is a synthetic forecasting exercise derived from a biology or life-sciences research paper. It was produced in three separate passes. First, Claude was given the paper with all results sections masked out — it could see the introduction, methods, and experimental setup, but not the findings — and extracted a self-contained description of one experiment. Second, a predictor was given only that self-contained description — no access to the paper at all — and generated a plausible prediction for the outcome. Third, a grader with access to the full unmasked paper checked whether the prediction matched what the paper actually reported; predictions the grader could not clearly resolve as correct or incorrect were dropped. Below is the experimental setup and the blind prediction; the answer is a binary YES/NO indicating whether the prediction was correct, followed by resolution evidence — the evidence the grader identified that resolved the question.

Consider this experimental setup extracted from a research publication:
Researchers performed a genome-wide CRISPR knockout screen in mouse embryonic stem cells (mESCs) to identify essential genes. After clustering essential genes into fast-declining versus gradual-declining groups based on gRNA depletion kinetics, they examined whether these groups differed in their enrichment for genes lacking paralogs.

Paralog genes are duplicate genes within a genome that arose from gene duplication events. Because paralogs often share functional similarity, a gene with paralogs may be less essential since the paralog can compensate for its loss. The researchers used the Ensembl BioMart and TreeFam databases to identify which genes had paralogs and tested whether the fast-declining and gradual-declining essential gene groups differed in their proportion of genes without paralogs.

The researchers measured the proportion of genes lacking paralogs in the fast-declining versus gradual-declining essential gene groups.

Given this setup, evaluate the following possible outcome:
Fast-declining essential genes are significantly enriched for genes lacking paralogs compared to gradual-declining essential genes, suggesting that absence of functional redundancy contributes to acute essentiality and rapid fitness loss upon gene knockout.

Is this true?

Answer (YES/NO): YES